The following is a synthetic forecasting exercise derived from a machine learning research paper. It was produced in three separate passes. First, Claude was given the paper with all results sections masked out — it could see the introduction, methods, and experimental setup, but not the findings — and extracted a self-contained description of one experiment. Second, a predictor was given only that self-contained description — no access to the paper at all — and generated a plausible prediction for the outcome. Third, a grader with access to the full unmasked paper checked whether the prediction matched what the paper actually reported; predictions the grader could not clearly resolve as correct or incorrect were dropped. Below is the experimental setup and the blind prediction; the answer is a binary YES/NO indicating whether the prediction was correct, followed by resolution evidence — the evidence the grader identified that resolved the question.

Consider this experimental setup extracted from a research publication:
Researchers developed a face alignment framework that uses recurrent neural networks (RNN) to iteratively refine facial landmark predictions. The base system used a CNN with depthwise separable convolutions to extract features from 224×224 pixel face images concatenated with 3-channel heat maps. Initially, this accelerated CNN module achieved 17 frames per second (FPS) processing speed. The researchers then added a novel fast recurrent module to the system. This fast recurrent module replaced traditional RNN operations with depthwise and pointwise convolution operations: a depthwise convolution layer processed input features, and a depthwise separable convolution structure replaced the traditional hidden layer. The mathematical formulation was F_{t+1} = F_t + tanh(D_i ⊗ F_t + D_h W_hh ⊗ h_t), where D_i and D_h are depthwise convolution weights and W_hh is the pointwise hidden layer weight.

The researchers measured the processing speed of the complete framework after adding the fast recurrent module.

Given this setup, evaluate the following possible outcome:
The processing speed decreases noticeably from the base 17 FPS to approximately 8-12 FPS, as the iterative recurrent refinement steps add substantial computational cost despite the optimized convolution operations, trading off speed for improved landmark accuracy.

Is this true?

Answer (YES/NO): NO